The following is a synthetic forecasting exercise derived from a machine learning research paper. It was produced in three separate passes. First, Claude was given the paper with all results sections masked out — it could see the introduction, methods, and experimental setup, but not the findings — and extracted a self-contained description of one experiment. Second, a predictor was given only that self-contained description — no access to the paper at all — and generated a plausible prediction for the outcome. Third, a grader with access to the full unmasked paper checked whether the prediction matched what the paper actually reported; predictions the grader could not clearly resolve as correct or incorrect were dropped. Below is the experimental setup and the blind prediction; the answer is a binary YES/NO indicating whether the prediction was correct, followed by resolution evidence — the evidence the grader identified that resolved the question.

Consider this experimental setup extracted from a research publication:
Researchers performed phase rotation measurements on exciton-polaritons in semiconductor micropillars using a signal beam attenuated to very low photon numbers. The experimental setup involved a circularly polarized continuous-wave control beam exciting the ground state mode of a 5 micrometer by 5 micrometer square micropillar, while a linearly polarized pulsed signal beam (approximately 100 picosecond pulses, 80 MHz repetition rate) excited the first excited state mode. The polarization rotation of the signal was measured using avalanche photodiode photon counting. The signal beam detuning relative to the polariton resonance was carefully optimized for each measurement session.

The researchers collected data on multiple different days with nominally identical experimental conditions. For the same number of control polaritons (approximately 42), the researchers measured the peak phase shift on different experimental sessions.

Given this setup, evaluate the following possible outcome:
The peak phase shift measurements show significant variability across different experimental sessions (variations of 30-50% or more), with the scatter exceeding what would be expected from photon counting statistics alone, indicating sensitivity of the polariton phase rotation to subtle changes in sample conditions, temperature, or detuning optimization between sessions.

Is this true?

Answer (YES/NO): YES